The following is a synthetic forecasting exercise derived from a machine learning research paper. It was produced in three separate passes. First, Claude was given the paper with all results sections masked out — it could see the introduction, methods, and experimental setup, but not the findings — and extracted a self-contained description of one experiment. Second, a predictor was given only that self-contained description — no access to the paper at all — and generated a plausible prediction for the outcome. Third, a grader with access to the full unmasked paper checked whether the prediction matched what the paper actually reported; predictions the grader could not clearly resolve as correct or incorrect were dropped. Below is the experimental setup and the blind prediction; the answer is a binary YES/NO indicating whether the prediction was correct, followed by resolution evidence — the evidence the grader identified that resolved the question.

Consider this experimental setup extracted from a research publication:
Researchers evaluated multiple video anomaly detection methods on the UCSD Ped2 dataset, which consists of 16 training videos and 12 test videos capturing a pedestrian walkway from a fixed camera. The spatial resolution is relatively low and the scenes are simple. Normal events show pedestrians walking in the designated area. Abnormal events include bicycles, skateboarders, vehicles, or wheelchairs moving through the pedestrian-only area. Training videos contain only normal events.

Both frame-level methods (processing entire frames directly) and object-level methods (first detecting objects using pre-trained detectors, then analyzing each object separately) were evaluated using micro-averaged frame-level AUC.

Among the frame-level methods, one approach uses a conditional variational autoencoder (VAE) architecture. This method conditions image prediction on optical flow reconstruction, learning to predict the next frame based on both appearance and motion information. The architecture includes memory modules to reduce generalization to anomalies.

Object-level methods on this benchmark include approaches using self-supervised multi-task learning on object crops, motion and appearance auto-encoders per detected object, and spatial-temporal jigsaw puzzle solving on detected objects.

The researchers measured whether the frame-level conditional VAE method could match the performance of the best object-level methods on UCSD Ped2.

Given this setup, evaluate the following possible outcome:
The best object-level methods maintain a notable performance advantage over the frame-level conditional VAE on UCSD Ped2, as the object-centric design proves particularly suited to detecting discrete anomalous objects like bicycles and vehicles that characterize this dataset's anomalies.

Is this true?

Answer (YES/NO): NO